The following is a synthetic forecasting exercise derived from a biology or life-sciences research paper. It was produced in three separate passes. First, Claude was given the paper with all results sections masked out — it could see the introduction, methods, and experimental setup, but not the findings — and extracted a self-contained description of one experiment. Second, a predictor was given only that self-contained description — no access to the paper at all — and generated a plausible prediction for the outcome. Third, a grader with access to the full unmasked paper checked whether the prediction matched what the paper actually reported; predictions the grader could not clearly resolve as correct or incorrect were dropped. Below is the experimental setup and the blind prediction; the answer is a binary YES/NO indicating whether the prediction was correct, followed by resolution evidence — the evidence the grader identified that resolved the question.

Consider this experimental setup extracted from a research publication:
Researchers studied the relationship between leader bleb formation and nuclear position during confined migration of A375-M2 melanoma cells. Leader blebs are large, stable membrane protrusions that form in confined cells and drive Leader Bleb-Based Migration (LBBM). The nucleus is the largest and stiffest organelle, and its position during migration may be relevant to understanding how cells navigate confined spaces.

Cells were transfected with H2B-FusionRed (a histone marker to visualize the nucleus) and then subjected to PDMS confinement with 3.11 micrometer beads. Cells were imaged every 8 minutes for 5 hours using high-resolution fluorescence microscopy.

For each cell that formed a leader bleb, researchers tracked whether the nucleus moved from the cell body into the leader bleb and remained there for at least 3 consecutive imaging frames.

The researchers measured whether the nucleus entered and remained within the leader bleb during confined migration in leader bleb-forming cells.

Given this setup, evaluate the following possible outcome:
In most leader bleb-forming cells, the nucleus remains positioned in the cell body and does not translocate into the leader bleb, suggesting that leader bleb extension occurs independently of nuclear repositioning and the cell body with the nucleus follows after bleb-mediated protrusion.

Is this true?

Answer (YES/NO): NO